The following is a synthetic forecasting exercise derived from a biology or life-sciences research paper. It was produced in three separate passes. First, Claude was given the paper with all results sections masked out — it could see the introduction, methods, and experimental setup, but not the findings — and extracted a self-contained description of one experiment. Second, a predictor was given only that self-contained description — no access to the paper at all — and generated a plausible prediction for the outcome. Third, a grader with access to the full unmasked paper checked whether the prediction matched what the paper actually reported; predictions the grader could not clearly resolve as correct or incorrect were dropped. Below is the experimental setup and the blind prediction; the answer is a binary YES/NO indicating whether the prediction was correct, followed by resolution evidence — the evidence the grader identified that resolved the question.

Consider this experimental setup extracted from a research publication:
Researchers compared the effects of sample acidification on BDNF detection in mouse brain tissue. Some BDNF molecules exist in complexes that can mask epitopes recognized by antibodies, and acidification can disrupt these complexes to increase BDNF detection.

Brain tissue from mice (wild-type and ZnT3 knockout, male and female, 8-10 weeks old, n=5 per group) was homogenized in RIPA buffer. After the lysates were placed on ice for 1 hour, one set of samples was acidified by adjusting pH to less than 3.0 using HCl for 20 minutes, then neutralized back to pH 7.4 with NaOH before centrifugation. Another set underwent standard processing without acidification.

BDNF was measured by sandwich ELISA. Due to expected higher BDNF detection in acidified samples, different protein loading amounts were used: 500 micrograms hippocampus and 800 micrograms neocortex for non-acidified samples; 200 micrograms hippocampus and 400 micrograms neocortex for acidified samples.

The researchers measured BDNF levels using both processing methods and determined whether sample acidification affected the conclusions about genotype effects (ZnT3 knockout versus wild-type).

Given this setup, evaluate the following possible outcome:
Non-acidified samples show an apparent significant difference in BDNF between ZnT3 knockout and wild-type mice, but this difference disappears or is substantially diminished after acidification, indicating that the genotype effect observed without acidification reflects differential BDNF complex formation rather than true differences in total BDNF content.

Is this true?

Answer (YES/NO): NO